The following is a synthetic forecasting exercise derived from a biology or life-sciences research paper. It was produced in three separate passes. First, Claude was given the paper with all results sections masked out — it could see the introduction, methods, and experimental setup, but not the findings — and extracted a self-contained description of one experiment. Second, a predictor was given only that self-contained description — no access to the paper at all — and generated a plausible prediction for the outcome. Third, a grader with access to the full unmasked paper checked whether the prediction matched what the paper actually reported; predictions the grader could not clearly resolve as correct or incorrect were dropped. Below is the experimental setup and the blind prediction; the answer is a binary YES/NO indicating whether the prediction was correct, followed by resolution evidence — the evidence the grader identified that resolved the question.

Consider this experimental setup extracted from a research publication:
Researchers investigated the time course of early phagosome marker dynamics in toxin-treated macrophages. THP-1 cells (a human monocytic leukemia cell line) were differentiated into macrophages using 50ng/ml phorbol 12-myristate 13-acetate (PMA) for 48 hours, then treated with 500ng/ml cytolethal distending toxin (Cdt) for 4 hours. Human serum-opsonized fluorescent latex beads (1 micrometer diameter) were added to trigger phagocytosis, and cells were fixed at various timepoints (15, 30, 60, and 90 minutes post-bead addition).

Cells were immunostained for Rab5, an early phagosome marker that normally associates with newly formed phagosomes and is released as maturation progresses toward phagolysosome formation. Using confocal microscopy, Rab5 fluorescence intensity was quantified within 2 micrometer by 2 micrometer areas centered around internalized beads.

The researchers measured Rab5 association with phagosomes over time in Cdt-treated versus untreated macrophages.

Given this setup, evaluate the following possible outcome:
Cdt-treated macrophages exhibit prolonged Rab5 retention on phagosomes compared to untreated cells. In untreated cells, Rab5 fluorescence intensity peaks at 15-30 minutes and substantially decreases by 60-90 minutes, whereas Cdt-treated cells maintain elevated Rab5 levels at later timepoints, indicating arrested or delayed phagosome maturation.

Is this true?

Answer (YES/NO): NO